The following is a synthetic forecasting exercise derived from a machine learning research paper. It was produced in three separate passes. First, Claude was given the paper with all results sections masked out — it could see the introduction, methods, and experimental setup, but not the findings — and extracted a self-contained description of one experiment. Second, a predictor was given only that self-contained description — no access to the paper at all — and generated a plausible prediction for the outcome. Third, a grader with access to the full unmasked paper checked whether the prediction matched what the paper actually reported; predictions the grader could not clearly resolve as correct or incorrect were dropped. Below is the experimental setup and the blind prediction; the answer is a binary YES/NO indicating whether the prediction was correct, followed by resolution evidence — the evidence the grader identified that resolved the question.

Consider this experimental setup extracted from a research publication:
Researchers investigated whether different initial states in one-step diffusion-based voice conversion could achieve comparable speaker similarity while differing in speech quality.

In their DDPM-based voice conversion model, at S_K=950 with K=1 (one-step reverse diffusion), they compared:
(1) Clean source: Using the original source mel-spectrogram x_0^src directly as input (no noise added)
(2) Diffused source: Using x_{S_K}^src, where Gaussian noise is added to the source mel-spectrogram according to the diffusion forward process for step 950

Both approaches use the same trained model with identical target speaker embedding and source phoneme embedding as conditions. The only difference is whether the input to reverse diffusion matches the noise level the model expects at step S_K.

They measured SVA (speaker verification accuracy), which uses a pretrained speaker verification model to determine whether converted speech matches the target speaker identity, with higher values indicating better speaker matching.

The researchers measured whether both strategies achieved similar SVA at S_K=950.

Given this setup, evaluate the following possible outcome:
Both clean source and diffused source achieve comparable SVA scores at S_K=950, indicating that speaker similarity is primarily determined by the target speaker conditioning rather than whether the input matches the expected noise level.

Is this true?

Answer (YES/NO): NO